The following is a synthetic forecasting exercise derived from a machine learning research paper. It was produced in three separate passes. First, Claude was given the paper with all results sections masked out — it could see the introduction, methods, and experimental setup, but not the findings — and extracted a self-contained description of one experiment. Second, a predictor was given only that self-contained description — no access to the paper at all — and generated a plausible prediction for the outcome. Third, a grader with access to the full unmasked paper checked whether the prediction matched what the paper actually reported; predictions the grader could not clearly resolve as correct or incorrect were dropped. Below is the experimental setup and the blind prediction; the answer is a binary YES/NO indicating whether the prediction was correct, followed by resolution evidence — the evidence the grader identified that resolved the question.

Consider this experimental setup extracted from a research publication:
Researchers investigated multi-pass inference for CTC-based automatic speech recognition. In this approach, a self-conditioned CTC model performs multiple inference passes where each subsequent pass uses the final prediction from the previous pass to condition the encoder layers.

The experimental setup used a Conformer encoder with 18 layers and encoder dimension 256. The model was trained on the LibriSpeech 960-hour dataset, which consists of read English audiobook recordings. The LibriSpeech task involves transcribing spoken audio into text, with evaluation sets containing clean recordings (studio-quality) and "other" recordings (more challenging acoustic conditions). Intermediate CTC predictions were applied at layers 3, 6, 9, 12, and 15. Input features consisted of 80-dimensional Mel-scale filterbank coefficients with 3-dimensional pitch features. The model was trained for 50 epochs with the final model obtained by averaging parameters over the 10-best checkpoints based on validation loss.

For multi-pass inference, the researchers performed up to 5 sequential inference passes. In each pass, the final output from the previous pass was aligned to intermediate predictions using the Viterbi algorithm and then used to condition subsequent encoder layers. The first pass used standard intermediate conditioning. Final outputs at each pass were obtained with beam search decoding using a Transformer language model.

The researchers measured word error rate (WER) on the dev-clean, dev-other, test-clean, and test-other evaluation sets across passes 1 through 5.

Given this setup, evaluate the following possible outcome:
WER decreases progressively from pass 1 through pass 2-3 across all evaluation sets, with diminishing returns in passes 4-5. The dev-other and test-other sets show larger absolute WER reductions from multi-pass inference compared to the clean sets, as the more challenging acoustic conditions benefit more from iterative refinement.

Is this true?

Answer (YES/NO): NO